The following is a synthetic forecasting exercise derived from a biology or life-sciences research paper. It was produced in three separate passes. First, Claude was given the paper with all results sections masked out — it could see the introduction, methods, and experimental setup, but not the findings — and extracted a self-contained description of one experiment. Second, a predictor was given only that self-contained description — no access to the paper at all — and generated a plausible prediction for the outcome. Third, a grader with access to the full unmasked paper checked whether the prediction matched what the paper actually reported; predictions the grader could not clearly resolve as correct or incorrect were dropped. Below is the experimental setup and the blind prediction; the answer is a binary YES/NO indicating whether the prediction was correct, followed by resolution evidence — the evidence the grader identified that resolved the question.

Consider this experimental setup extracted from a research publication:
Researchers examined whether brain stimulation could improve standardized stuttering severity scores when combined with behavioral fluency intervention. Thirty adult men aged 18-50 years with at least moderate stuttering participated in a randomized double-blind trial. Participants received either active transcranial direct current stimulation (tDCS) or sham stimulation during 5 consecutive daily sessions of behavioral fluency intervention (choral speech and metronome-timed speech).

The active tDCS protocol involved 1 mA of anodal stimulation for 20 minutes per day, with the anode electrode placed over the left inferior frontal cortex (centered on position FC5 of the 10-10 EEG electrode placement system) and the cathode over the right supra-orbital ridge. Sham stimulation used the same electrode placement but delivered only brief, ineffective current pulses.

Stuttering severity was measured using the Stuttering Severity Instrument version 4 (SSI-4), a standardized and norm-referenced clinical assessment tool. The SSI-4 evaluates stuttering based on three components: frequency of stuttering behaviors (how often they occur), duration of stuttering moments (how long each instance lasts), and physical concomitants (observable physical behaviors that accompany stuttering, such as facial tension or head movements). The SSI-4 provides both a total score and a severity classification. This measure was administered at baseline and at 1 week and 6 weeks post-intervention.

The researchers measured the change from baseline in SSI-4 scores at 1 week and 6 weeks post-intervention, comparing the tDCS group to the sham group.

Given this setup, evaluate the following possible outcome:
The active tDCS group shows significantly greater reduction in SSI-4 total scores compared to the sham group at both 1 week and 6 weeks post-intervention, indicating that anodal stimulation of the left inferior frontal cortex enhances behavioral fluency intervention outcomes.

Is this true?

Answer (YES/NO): YES